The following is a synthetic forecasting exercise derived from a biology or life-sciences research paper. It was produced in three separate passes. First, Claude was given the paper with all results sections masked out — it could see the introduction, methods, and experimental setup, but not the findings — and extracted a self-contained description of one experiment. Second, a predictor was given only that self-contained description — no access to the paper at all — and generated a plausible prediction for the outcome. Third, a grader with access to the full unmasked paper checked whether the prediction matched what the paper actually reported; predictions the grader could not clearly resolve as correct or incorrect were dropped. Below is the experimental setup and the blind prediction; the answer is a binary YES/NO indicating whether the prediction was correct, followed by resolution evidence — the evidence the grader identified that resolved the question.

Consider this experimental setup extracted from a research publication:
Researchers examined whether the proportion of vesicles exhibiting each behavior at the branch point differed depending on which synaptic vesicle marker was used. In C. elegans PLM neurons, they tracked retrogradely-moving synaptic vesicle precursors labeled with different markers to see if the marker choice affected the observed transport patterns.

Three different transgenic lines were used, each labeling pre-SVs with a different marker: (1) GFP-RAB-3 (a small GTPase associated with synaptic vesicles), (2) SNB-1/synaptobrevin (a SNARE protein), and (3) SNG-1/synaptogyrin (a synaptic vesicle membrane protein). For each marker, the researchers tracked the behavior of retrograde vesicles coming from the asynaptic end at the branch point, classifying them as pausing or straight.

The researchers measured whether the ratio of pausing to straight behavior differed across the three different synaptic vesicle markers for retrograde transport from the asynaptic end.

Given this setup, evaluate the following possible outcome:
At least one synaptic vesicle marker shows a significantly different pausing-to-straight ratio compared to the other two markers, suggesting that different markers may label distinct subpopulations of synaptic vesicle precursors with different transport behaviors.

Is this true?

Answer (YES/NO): NO